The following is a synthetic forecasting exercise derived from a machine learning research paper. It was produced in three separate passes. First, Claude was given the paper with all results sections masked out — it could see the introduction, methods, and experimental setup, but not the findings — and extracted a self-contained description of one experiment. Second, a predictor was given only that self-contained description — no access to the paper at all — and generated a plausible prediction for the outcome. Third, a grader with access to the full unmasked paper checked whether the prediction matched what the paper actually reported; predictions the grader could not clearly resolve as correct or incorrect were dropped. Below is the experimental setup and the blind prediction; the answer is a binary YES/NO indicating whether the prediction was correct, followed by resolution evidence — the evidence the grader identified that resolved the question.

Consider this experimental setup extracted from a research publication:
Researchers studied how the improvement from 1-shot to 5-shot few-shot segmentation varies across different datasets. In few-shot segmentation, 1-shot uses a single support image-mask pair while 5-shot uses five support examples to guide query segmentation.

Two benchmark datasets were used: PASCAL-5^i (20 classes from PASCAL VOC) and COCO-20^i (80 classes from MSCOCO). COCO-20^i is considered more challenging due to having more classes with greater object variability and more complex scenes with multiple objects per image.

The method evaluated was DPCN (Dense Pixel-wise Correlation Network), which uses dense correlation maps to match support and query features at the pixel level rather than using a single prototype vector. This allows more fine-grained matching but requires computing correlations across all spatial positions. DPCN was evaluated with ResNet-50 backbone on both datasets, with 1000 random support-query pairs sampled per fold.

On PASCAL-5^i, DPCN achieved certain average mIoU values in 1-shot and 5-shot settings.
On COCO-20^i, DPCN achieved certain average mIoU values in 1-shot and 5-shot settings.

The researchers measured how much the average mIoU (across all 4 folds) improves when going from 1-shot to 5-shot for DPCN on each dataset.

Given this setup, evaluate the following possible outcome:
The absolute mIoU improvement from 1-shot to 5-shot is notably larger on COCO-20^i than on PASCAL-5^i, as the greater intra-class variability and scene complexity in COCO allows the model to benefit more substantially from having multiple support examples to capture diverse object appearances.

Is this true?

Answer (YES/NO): YES